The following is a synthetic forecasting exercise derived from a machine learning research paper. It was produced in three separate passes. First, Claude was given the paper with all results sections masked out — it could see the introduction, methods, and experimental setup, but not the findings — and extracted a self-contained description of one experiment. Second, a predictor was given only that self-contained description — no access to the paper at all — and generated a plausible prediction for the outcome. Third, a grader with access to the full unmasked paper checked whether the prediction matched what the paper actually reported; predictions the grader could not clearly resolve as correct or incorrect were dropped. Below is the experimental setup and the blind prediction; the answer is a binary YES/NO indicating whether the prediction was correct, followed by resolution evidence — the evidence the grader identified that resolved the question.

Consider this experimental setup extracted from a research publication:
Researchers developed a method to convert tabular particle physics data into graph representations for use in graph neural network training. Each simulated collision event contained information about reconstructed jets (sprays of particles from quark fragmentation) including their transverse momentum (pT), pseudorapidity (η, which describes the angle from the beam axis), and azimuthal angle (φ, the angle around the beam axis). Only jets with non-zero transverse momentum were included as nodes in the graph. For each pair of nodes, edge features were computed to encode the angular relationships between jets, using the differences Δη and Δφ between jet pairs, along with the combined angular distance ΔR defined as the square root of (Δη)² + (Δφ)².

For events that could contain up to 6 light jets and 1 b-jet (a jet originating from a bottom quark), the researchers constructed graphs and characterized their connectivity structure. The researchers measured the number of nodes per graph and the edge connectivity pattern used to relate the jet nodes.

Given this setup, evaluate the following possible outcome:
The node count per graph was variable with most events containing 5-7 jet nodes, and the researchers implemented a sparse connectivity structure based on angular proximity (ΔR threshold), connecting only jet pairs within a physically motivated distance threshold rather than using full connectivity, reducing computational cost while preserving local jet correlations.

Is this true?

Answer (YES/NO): NO